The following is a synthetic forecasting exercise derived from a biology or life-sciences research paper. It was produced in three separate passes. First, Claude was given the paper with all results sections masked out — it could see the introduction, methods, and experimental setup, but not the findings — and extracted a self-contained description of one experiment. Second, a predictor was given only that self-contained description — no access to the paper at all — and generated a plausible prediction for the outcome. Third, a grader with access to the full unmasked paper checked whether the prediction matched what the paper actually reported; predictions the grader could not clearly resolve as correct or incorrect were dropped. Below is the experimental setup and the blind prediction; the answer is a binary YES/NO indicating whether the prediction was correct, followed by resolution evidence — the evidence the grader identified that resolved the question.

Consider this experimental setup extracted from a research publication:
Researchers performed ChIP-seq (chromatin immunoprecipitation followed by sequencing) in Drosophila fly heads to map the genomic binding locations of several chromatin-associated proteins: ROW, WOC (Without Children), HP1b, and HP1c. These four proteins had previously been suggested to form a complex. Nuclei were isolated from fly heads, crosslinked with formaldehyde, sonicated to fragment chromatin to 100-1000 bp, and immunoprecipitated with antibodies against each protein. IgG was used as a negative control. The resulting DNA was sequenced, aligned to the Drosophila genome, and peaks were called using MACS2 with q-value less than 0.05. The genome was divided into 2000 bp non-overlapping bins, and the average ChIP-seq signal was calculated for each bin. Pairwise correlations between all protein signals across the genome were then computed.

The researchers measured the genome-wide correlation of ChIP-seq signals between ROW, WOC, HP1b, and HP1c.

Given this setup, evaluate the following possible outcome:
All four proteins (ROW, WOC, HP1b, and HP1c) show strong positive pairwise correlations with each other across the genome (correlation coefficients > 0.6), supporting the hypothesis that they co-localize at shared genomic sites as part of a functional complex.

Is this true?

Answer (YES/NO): YES